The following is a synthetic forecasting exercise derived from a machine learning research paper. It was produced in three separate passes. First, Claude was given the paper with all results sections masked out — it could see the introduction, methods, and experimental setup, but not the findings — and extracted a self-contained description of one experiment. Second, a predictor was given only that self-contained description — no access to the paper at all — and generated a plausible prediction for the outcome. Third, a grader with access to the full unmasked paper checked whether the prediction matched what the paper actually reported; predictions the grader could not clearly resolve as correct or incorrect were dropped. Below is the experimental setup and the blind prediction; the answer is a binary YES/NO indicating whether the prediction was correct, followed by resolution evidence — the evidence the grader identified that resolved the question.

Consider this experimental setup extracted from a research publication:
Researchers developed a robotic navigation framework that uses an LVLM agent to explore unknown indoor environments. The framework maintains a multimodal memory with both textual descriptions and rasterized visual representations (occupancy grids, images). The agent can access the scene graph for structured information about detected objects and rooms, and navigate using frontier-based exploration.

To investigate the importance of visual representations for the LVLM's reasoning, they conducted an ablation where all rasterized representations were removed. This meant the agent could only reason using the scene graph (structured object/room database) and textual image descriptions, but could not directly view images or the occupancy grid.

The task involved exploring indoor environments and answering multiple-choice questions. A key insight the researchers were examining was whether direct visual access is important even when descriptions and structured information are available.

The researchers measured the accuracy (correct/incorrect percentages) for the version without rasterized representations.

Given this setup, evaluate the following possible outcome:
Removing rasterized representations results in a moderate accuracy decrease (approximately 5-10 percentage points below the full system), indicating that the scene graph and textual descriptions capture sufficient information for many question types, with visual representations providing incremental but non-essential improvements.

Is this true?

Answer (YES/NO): NO